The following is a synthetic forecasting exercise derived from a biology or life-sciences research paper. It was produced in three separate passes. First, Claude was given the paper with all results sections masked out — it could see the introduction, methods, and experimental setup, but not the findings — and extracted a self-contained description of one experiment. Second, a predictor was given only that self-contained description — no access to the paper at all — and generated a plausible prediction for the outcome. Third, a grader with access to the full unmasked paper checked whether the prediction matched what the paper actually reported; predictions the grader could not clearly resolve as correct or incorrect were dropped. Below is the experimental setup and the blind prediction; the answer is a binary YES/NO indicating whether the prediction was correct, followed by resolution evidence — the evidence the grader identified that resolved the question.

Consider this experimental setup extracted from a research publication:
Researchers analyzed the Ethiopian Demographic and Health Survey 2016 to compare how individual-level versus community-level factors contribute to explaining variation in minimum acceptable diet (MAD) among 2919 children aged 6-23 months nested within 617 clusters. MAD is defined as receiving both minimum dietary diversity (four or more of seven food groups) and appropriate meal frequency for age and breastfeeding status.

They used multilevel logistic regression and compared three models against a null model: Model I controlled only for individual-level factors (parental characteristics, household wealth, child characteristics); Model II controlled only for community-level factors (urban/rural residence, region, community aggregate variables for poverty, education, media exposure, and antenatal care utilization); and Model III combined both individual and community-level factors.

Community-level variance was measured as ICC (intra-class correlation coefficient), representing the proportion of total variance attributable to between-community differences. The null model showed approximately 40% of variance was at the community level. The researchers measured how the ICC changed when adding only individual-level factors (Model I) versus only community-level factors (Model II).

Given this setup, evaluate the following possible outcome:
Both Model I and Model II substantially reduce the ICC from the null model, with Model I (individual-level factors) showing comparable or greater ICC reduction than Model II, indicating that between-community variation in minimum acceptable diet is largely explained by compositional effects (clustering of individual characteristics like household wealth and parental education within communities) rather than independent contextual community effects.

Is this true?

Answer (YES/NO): NO